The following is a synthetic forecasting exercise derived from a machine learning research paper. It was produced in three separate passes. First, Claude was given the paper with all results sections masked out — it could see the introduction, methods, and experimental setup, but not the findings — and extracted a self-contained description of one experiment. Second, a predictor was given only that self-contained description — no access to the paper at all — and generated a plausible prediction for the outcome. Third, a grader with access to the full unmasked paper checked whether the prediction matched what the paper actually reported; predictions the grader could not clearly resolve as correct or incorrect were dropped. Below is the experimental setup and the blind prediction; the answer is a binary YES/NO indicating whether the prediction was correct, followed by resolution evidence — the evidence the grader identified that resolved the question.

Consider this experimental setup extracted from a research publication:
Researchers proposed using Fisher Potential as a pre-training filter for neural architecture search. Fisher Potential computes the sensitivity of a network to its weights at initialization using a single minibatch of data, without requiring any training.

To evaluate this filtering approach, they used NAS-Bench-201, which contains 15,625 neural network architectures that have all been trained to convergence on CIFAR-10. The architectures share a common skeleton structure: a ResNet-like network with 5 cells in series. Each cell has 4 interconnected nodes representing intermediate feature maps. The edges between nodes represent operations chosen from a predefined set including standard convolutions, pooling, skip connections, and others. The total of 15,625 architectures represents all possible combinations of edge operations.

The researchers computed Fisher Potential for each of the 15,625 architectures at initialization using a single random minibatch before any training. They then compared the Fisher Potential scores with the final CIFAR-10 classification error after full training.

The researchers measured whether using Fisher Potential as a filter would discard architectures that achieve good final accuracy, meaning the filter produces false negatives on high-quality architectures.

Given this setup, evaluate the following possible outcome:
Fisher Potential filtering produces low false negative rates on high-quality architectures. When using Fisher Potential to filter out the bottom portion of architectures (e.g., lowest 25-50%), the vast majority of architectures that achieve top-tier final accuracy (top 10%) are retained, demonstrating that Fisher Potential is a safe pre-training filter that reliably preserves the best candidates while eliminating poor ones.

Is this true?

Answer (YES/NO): NO